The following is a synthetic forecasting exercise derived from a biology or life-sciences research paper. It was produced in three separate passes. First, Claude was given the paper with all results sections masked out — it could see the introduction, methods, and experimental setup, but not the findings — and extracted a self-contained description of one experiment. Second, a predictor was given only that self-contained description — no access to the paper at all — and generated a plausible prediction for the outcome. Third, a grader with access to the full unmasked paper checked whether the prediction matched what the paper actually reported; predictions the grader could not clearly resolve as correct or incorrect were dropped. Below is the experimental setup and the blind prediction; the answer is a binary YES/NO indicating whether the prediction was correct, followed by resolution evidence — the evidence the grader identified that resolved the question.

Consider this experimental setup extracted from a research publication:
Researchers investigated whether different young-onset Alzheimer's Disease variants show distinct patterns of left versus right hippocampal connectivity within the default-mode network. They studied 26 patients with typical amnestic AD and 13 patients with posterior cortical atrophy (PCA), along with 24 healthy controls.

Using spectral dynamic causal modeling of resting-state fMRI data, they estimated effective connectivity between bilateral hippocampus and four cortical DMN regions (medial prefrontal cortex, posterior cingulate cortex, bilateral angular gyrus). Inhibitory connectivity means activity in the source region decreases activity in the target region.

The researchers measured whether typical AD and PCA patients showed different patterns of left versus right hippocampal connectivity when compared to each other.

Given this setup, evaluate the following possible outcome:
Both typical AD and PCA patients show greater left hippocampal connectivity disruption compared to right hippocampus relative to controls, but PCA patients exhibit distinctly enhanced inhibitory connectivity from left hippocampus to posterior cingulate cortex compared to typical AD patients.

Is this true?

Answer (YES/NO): NO